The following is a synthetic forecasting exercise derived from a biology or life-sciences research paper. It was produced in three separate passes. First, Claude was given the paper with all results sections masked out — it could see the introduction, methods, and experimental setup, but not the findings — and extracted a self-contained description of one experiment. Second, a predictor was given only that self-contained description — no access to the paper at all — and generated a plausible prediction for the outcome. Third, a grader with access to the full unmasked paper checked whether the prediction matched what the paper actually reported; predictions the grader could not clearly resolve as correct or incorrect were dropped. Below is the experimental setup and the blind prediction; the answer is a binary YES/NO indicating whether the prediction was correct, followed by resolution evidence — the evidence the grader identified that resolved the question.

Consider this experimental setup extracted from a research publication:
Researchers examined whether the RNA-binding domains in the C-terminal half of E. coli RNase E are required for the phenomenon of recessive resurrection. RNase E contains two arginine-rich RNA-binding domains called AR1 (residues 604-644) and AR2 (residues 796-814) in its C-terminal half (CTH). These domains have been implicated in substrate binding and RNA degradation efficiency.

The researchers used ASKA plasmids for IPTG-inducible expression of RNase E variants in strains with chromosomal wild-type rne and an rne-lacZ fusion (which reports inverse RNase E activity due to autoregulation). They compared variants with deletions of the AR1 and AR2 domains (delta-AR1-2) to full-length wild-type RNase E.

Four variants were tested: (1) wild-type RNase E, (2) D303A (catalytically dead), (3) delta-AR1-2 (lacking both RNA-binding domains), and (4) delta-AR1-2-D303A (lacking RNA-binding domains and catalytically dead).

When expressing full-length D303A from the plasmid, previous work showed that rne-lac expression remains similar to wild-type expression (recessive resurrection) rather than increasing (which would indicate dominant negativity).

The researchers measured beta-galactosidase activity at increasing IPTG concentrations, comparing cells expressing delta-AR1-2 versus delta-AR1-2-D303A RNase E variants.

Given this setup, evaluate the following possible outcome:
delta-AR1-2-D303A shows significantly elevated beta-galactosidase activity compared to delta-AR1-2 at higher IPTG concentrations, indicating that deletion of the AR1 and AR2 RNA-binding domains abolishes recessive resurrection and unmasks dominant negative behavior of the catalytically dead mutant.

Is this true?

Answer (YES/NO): NO